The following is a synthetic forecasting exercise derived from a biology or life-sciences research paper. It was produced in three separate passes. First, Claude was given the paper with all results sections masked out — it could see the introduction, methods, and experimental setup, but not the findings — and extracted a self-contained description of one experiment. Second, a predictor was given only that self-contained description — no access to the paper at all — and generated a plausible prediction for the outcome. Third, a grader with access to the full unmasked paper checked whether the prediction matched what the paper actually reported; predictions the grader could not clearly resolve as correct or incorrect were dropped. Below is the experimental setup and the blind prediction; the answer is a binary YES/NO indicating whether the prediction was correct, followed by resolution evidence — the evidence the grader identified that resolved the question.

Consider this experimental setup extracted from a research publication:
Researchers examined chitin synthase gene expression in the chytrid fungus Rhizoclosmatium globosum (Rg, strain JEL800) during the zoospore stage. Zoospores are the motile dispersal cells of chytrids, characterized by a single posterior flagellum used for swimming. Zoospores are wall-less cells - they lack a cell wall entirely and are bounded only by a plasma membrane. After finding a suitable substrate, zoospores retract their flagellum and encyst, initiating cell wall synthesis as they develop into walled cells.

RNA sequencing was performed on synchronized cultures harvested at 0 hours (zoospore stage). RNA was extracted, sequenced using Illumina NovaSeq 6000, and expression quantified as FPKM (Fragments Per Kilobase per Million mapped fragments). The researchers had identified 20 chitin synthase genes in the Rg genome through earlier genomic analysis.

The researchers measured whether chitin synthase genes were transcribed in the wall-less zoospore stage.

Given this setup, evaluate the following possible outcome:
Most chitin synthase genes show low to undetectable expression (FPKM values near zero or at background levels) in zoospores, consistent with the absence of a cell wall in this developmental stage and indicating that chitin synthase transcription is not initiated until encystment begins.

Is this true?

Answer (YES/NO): NO